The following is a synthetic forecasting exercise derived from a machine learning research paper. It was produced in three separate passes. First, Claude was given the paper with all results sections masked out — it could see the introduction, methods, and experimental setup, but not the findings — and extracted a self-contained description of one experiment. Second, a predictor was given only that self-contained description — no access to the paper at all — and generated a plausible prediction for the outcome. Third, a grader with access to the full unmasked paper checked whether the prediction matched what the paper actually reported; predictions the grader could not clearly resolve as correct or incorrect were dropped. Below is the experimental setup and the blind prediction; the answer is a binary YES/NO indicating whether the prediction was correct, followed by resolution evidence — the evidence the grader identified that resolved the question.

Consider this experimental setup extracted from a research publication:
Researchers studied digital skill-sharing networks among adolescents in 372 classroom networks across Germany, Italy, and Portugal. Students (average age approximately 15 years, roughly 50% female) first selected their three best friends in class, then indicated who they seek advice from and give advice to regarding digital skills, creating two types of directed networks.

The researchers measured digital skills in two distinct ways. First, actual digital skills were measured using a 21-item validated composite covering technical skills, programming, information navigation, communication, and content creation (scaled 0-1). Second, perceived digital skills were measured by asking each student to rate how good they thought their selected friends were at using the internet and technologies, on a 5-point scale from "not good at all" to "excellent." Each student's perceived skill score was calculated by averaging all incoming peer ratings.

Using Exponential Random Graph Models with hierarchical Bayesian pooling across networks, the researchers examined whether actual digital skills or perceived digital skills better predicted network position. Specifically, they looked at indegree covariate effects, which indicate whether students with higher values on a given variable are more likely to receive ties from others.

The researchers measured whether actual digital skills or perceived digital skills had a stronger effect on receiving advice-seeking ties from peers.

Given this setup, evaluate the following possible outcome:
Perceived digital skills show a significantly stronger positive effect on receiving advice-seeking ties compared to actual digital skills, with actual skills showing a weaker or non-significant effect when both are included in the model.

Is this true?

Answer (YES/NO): NO